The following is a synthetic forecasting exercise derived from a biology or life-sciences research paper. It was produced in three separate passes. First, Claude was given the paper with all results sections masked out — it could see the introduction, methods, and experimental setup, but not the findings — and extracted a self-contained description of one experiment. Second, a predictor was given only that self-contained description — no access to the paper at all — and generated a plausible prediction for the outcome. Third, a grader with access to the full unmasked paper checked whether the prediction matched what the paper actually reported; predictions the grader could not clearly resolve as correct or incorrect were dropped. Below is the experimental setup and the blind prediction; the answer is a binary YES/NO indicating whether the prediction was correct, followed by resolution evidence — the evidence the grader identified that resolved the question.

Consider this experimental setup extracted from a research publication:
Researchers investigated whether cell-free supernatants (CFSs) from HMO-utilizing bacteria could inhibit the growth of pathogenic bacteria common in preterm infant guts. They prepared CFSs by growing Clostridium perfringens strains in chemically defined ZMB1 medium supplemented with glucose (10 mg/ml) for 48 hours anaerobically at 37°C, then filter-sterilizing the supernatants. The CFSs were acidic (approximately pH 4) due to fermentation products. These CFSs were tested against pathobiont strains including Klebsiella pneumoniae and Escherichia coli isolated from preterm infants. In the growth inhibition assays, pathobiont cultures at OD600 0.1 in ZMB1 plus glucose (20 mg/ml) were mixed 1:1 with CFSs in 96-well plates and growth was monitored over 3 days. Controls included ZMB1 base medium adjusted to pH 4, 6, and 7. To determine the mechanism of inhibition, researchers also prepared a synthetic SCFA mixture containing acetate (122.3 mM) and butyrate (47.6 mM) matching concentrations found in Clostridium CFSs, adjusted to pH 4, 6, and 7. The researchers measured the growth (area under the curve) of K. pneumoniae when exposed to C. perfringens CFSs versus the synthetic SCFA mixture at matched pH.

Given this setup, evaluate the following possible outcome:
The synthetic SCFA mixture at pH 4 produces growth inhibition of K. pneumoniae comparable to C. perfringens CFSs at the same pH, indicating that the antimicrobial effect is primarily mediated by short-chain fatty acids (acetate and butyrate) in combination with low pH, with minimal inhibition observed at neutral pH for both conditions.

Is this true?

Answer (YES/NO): NO